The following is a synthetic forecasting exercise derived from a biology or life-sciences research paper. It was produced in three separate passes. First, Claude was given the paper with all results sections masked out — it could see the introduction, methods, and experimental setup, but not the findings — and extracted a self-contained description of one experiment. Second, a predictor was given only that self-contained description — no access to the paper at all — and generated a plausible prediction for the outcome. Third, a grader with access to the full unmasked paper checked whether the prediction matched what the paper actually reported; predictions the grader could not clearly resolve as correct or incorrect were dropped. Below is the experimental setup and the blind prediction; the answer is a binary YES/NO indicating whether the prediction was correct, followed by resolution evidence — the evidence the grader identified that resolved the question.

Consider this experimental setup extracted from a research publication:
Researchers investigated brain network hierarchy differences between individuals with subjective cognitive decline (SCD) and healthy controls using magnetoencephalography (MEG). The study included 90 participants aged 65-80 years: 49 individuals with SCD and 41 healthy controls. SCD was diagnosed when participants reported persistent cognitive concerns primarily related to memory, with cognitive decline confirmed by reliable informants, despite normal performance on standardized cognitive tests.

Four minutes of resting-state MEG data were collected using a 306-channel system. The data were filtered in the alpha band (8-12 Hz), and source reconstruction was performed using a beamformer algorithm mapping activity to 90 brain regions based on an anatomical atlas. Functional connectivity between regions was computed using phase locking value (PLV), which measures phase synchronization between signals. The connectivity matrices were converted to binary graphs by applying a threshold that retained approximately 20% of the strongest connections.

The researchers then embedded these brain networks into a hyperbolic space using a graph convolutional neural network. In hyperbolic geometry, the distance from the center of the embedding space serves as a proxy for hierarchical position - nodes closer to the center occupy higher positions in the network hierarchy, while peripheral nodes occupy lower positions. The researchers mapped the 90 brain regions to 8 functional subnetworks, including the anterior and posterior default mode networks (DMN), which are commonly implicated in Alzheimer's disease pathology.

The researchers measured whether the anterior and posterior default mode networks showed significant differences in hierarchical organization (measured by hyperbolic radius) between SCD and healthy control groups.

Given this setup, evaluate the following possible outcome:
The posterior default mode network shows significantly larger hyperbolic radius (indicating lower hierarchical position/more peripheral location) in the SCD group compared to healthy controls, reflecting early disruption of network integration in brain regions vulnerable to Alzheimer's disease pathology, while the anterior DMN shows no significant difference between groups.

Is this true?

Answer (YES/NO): NO